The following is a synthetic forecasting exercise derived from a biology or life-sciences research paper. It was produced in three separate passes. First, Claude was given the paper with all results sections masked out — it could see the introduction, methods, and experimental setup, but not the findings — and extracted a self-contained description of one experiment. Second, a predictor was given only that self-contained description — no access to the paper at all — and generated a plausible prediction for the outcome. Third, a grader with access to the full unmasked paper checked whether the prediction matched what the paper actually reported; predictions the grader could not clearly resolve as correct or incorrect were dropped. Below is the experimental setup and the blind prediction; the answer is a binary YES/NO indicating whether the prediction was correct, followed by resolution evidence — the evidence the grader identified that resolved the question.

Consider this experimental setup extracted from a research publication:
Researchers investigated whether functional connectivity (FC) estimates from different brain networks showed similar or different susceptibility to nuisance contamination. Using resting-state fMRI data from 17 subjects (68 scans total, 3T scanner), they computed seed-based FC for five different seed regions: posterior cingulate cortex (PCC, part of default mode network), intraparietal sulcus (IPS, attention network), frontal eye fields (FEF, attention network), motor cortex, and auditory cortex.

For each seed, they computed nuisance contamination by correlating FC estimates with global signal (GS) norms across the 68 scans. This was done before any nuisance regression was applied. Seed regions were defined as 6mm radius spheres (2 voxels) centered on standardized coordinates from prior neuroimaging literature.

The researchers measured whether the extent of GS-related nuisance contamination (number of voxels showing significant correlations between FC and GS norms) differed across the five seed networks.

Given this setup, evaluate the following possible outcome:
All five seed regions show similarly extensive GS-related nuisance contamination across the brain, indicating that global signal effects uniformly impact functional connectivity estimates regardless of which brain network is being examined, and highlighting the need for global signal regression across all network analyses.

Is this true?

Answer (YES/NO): YES